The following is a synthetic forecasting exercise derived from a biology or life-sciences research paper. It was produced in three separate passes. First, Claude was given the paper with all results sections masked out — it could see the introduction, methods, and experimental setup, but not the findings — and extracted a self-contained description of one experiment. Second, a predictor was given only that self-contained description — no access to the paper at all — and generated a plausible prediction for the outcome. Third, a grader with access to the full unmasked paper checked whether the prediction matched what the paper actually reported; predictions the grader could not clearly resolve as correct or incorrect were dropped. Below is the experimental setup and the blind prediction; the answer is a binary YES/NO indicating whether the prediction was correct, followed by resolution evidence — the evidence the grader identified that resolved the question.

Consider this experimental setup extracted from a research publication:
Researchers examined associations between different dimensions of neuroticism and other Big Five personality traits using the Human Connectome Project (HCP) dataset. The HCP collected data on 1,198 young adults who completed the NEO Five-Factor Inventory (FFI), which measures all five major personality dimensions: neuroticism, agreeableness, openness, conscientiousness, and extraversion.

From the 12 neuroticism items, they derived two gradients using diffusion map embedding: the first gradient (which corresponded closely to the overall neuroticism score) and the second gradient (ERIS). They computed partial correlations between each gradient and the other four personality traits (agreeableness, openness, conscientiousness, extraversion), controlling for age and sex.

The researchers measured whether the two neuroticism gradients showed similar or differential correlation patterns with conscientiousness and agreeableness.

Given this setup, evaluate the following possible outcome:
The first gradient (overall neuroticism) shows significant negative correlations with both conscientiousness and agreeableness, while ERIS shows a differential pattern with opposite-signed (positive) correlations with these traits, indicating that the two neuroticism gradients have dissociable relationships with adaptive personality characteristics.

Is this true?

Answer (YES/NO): YES